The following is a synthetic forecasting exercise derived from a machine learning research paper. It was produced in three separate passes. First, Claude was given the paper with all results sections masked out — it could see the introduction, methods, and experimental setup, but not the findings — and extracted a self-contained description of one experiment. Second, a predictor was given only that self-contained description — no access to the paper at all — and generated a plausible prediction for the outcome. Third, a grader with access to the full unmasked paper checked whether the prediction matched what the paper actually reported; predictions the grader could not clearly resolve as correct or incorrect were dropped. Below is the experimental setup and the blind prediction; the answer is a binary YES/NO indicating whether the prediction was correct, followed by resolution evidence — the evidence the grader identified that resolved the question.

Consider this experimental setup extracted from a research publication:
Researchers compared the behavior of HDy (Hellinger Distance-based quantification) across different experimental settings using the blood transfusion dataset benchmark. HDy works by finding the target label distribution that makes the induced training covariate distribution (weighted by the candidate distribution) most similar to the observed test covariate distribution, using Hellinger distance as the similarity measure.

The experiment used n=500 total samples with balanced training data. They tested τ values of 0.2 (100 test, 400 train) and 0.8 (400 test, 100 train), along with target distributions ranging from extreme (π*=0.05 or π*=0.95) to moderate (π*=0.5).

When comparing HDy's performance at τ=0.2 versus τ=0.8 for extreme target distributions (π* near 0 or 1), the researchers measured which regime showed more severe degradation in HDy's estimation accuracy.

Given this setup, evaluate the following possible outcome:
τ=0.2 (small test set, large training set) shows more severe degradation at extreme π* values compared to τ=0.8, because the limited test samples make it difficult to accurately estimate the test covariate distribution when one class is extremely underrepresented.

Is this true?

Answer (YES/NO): NO